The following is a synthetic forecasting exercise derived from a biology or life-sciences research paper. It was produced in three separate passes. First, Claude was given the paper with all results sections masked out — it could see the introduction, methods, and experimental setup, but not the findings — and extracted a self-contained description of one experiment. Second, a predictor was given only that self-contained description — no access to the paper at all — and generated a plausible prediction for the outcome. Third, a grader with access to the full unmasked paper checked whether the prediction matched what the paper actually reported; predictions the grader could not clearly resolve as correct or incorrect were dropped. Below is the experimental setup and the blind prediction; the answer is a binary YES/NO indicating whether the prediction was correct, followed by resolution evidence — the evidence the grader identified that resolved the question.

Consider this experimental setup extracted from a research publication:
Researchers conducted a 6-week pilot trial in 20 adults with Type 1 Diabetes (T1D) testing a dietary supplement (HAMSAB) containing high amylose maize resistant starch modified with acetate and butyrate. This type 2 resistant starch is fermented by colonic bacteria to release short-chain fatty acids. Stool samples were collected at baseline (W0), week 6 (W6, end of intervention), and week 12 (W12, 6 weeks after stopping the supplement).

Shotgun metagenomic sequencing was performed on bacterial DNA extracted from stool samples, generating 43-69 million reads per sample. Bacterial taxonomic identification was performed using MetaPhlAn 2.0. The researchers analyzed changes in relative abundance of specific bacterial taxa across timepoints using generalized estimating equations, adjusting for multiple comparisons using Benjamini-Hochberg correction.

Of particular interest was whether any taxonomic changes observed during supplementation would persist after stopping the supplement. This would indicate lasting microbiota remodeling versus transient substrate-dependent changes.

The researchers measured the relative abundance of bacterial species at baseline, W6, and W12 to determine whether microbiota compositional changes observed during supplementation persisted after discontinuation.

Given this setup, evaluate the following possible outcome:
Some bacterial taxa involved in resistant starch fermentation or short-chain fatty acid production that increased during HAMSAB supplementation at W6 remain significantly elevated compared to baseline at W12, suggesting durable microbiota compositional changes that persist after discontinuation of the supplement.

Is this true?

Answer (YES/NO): NO